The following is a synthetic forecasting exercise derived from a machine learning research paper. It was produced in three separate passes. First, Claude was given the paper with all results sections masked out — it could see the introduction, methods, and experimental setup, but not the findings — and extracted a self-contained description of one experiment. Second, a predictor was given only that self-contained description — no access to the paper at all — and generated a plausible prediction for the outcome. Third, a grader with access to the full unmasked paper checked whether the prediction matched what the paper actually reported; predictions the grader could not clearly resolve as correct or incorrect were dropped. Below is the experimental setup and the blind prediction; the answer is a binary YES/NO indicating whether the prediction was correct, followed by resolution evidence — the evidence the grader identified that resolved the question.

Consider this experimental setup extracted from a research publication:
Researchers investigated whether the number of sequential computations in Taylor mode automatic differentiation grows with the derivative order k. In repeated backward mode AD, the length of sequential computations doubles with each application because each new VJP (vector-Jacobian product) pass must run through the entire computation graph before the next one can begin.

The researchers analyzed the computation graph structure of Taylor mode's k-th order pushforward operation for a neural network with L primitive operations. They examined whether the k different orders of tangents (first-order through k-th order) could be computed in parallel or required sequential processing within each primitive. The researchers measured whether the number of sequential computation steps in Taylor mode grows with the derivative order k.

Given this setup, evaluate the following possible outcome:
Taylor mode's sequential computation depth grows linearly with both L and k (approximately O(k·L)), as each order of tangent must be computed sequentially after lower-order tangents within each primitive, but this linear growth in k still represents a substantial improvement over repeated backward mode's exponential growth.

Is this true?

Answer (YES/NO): NO